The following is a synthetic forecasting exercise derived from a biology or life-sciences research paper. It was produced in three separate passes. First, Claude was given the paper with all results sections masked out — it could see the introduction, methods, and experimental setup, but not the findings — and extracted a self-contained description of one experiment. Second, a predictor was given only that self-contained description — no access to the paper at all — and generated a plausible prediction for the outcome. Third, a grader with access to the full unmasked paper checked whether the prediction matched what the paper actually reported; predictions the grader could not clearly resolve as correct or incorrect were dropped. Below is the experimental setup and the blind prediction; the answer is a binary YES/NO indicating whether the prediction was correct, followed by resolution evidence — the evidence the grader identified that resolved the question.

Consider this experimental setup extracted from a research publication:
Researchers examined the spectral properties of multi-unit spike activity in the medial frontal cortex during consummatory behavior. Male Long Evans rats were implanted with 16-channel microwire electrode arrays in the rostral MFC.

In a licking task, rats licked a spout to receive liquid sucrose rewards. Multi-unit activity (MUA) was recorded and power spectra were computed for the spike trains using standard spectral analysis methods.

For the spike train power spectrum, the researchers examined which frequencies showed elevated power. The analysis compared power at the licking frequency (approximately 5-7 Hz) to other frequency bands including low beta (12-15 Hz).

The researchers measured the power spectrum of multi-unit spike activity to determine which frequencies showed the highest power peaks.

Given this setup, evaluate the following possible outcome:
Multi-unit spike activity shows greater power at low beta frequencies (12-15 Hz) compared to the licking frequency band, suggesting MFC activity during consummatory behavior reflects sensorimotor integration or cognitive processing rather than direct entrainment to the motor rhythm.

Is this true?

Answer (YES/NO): NO